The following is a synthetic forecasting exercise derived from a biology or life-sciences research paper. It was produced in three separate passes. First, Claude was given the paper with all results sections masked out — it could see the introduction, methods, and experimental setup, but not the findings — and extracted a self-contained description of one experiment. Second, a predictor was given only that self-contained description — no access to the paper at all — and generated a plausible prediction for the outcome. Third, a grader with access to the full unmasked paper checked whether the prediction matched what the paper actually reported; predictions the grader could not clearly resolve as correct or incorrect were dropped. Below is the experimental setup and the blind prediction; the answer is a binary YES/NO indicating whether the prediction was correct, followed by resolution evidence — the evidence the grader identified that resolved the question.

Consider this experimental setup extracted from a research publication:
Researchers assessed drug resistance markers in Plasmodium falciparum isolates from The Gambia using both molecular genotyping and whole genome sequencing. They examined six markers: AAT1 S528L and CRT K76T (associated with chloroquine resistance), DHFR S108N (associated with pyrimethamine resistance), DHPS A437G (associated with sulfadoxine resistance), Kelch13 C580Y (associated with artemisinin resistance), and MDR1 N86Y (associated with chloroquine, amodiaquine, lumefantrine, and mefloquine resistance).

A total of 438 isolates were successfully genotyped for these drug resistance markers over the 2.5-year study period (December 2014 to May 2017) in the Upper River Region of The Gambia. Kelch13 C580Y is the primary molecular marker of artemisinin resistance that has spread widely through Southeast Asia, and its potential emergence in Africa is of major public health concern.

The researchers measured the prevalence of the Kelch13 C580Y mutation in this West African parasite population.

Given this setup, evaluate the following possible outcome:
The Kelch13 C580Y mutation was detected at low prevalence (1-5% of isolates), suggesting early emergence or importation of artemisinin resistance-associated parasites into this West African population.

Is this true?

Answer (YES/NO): NO